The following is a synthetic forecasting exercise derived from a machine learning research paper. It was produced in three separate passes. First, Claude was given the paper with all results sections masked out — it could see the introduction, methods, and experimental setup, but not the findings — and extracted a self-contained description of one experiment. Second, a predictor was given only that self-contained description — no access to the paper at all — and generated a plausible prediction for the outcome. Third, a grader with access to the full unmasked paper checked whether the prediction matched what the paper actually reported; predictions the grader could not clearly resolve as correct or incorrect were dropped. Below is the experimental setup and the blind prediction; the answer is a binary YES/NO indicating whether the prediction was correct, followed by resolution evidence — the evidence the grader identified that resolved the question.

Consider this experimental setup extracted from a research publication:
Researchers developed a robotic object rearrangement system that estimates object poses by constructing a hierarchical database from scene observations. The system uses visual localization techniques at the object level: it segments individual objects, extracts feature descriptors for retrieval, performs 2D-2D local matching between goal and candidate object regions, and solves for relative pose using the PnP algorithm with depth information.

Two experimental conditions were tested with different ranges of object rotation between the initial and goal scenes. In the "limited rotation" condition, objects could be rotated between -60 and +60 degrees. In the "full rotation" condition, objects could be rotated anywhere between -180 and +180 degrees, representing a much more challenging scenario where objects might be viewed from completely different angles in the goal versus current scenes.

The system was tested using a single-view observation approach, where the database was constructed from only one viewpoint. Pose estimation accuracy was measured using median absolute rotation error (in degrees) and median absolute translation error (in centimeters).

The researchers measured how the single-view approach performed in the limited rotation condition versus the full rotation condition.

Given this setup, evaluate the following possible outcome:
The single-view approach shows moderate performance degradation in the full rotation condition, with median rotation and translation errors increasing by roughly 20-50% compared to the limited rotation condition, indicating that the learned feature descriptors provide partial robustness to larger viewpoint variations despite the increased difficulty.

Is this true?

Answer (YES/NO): NO